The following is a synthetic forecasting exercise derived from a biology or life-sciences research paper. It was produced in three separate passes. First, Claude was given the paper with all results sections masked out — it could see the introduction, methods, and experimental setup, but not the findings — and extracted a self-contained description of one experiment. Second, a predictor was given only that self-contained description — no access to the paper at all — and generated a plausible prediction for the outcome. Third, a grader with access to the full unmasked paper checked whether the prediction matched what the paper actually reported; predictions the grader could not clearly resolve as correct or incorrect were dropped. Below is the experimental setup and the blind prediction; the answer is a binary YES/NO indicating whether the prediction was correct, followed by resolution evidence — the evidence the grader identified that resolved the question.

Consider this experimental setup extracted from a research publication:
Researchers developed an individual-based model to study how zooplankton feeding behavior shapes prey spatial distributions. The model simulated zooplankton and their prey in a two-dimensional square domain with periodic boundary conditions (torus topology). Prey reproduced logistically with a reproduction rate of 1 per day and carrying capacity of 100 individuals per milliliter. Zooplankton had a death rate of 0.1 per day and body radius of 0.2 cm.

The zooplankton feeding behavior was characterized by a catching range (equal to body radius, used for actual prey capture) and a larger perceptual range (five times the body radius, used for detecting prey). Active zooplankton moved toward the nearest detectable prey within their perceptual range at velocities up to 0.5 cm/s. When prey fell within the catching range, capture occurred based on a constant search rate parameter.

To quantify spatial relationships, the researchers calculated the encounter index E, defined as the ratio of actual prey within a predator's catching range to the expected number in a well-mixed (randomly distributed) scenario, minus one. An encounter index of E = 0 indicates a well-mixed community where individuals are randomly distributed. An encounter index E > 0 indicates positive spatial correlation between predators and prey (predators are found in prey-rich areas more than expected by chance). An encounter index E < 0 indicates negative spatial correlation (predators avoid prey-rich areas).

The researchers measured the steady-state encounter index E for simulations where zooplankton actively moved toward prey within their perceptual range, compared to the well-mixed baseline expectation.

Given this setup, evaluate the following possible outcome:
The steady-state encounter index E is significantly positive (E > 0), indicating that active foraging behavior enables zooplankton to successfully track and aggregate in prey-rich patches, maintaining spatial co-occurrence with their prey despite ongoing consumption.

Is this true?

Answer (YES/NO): YES